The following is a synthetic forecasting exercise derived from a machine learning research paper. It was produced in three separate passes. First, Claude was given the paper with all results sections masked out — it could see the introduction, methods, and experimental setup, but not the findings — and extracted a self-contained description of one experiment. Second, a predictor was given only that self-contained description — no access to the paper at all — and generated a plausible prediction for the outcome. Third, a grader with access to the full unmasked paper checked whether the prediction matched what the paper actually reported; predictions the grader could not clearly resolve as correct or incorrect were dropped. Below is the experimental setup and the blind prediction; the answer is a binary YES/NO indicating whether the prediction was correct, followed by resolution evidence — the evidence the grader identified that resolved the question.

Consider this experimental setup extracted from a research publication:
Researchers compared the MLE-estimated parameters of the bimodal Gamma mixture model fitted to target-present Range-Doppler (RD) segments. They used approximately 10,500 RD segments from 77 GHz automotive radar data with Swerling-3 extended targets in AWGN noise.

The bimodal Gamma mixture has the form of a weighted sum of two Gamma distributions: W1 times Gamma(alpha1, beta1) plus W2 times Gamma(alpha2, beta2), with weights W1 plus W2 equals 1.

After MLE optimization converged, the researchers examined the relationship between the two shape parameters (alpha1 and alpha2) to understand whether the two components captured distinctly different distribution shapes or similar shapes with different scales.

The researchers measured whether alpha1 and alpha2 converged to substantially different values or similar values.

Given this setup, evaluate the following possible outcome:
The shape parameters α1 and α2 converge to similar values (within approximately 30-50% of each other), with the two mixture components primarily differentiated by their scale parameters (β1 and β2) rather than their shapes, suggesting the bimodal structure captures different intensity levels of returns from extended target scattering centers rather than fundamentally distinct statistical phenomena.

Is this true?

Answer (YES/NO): NO